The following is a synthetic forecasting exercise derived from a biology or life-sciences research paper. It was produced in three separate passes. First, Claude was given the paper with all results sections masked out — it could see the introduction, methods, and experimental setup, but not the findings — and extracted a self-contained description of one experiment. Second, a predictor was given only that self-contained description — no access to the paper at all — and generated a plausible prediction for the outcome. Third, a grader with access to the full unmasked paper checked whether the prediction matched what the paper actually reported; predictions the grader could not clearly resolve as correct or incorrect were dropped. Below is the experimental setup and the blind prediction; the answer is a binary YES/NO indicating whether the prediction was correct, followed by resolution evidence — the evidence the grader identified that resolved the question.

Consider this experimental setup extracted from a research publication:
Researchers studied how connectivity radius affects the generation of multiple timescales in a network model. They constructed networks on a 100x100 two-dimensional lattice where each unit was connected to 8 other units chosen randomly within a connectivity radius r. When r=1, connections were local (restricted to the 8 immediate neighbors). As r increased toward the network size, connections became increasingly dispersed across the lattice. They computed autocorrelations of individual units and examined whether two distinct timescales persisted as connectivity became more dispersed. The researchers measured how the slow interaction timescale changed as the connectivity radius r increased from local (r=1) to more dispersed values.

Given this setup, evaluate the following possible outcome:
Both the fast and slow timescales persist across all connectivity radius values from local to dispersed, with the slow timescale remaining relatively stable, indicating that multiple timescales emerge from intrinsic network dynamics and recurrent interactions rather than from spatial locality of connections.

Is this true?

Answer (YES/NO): NO